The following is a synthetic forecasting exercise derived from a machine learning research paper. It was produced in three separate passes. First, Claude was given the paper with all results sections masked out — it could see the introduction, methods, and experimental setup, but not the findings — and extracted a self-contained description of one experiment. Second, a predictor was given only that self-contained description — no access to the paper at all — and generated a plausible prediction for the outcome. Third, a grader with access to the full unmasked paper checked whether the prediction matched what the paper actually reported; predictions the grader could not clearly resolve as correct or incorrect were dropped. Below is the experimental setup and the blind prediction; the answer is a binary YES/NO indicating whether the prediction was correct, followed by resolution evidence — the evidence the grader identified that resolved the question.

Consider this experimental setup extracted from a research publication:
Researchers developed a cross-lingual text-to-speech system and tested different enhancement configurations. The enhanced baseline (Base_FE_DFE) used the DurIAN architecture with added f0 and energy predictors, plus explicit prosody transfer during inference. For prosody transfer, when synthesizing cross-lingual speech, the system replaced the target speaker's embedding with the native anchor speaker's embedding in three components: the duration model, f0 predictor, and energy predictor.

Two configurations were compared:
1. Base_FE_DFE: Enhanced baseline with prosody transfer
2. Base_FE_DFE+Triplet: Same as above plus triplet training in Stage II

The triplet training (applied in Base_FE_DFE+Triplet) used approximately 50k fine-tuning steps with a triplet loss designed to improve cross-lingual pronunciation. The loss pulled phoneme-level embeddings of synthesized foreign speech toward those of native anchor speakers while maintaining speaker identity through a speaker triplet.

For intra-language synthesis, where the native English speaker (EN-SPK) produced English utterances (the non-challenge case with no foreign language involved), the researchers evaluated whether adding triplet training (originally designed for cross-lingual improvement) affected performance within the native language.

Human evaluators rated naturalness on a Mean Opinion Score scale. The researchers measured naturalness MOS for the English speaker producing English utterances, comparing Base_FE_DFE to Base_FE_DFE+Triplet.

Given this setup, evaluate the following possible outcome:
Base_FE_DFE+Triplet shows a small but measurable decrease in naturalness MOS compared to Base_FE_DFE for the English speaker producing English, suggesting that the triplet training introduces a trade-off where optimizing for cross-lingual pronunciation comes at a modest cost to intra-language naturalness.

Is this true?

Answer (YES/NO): NO